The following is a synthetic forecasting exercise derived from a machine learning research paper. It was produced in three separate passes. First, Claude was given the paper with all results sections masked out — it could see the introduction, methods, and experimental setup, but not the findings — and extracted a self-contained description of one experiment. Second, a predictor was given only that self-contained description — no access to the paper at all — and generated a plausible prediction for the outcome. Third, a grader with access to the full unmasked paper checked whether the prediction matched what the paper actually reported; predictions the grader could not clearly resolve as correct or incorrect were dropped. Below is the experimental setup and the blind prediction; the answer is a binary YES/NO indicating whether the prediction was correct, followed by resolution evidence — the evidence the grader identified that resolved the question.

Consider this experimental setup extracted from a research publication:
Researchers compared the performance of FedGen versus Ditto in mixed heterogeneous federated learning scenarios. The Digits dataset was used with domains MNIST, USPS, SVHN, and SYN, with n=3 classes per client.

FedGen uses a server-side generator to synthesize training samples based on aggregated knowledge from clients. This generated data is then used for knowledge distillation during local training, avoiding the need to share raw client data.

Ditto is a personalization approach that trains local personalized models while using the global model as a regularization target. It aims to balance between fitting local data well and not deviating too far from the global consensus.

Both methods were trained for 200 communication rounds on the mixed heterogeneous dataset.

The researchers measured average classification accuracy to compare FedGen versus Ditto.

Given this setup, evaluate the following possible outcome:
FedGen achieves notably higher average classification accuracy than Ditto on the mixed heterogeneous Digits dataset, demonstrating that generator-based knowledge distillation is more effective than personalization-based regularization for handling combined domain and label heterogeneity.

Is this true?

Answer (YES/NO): NO